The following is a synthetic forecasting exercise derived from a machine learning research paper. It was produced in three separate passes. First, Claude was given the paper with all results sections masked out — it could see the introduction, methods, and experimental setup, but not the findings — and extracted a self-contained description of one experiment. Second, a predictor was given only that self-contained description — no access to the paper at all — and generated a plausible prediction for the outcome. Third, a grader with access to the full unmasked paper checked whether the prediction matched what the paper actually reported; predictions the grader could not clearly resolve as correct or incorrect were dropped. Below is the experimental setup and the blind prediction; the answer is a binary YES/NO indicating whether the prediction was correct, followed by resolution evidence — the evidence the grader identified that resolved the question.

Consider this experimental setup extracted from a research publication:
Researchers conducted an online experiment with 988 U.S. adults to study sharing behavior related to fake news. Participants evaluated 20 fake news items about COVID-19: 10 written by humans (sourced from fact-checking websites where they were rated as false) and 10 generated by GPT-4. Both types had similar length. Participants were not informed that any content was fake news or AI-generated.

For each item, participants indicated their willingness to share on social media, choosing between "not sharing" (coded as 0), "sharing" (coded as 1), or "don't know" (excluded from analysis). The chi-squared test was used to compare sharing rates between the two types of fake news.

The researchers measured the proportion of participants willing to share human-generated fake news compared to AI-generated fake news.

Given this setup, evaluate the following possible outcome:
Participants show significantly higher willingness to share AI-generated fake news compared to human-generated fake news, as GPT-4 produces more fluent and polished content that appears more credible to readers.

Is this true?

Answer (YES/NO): NO